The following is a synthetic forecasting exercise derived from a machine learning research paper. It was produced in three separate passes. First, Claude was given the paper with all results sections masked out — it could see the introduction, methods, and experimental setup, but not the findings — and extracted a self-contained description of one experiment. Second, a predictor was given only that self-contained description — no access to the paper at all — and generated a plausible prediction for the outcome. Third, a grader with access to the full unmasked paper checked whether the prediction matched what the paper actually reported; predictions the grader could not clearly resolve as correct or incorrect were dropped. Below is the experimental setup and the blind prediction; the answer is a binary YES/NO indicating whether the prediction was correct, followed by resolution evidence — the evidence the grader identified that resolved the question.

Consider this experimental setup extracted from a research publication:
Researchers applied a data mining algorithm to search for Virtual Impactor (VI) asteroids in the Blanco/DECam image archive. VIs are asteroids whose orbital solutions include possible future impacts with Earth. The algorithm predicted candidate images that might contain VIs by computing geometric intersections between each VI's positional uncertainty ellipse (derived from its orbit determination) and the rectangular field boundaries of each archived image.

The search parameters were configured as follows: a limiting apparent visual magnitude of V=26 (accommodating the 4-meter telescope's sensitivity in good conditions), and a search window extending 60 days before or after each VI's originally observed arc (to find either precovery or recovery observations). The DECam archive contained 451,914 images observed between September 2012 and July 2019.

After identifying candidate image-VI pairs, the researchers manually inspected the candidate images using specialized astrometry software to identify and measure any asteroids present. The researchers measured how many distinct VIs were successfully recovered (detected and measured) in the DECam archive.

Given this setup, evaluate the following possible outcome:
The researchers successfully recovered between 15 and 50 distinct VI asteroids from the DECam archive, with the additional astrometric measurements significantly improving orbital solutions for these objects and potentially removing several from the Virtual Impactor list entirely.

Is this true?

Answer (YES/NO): NO